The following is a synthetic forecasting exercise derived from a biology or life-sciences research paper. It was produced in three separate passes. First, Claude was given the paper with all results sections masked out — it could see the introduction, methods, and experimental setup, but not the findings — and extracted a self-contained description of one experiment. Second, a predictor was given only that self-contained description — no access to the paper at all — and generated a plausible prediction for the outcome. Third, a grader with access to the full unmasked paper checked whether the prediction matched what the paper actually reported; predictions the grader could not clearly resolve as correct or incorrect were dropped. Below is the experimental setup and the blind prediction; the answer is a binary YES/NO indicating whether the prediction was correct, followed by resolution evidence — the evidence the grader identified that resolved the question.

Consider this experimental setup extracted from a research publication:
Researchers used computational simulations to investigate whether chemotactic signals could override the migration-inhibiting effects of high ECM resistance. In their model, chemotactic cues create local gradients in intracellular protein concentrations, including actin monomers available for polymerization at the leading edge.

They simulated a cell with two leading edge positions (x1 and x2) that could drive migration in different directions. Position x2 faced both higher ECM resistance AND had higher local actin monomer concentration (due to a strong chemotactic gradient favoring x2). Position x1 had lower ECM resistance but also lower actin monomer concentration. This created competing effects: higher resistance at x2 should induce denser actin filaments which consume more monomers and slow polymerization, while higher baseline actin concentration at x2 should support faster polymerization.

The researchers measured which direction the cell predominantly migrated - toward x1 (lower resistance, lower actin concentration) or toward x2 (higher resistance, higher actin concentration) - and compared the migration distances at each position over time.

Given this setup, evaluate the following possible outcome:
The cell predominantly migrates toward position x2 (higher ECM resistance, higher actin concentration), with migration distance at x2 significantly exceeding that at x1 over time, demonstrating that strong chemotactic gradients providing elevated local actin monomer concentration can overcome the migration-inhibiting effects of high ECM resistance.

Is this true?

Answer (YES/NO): YES